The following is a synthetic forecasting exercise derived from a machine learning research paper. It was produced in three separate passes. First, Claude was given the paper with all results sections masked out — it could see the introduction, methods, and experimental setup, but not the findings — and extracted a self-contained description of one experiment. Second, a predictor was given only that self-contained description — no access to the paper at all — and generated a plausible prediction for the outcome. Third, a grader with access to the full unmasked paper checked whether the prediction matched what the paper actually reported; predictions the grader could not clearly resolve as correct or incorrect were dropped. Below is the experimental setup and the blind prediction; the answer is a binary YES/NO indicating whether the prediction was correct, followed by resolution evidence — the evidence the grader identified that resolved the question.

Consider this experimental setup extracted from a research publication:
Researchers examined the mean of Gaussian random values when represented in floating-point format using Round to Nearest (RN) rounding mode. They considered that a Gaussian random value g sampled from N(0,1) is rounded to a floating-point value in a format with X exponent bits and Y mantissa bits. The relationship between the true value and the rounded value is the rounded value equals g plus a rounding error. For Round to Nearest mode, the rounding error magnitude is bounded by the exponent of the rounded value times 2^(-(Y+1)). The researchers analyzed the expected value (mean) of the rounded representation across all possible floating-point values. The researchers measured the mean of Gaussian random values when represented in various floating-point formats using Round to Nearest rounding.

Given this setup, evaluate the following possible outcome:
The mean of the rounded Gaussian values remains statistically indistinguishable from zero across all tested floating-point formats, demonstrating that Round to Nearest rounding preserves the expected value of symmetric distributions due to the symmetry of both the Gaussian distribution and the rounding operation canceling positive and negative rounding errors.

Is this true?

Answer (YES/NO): YES